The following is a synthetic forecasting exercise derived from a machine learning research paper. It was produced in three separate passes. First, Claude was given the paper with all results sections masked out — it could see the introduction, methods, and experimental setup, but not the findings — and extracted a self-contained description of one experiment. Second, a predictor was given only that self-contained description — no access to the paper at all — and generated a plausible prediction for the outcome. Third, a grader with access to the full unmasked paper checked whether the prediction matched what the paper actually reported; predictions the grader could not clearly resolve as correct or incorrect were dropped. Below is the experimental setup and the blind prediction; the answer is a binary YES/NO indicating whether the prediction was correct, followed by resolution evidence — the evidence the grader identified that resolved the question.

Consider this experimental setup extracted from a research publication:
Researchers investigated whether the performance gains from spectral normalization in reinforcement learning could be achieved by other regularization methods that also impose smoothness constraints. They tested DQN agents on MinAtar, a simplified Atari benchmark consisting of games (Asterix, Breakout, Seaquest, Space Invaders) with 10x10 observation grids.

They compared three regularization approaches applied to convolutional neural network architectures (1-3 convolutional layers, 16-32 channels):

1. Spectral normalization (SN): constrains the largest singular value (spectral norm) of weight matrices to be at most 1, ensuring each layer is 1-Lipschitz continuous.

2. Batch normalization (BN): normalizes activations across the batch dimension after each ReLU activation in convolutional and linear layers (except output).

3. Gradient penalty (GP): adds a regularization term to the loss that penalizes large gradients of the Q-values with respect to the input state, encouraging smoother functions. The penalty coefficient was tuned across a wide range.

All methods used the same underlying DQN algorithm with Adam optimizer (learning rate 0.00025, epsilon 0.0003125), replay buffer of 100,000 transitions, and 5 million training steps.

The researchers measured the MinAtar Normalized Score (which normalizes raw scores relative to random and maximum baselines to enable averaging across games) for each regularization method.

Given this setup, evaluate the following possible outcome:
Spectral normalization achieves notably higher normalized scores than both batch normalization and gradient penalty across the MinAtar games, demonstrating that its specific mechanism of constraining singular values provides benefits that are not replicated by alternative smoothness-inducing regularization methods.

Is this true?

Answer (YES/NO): YES